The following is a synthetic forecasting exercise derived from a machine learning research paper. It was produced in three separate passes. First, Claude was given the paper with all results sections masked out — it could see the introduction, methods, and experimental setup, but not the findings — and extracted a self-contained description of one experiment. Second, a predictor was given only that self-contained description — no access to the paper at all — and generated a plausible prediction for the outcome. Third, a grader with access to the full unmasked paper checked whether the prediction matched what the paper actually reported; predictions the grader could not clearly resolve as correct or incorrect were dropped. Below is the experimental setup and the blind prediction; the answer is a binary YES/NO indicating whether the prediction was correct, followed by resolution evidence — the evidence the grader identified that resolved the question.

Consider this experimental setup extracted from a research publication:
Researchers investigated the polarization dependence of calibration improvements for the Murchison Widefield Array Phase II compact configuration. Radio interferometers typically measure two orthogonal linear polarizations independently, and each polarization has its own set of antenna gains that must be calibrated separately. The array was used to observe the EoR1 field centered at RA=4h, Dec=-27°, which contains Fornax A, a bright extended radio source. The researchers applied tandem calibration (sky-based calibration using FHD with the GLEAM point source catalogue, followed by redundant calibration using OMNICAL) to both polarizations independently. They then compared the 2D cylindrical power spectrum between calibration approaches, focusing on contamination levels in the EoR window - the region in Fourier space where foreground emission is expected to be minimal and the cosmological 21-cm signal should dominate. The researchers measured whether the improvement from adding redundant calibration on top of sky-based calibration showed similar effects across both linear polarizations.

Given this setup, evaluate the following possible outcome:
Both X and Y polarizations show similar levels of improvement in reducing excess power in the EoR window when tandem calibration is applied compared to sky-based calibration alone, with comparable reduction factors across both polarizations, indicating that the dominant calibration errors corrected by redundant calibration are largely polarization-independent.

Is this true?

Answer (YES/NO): NO